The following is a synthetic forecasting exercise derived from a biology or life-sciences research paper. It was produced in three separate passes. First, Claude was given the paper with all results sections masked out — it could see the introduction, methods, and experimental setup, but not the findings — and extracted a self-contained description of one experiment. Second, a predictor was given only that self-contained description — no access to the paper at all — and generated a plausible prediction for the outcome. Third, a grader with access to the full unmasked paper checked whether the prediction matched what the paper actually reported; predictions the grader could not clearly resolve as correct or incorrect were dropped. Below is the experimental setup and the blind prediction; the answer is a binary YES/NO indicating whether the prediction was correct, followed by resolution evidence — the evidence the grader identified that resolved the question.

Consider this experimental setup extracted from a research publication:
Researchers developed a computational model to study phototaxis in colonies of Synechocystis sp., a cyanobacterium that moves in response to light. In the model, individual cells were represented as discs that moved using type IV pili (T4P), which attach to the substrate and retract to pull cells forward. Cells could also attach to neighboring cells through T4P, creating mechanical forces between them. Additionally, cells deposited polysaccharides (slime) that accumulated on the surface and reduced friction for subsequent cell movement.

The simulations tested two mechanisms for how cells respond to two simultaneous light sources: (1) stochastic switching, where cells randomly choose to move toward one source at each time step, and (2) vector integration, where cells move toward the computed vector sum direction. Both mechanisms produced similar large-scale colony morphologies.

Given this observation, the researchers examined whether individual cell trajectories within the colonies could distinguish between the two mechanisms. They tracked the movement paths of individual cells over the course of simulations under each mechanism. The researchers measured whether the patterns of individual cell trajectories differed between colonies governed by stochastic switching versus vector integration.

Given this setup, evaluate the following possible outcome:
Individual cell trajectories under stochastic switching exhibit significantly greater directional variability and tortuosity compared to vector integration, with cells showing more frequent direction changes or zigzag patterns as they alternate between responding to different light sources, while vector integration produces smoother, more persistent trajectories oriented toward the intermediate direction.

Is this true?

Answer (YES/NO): NO